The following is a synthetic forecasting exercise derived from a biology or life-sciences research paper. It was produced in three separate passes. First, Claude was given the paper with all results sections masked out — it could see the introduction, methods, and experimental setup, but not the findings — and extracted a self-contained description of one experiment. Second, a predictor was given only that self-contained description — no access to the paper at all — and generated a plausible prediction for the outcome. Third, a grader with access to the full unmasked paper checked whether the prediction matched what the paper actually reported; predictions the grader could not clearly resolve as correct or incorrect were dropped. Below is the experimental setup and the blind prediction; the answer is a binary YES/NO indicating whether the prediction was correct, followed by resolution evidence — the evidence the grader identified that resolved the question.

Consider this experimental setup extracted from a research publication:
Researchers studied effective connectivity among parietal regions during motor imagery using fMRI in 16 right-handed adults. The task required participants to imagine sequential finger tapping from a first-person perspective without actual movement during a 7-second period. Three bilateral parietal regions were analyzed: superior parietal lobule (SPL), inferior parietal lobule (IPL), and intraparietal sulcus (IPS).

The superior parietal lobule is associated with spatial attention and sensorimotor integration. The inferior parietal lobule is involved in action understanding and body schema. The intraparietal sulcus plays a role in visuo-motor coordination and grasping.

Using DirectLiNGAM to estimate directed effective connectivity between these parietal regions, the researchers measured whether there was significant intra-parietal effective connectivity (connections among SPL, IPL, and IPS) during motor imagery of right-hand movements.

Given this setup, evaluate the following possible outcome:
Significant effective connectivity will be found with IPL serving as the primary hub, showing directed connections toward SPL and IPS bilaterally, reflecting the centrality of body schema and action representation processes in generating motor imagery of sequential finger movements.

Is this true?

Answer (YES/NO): NO